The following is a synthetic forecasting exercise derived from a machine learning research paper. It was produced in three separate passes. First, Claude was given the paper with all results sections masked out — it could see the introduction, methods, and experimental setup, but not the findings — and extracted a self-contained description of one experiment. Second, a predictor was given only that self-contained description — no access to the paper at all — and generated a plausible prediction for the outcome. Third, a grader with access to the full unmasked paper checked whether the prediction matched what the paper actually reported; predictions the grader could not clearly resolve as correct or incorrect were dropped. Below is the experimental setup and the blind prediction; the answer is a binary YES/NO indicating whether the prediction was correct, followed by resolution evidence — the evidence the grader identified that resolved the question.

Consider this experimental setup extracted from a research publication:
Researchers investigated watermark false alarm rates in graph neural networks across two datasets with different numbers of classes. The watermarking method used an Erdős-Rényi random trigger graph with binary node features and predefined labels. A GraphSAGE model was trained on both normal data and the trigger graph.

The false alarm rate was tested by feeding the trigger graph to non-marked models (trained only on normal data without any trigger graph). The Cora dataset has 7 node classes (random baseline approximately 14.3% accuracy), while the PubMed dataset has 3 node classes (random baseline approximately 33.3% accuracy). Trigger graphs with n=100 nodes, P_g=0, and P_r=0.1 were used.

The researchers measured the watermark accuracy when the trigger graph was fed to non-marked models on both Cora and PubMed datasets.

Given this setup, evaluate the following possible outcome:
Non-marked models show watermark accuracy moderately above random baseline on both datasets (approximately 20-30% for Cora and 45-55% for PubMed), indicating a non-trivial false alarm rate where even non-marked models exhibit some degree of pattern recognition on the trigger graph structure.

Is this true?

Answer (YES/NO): NO